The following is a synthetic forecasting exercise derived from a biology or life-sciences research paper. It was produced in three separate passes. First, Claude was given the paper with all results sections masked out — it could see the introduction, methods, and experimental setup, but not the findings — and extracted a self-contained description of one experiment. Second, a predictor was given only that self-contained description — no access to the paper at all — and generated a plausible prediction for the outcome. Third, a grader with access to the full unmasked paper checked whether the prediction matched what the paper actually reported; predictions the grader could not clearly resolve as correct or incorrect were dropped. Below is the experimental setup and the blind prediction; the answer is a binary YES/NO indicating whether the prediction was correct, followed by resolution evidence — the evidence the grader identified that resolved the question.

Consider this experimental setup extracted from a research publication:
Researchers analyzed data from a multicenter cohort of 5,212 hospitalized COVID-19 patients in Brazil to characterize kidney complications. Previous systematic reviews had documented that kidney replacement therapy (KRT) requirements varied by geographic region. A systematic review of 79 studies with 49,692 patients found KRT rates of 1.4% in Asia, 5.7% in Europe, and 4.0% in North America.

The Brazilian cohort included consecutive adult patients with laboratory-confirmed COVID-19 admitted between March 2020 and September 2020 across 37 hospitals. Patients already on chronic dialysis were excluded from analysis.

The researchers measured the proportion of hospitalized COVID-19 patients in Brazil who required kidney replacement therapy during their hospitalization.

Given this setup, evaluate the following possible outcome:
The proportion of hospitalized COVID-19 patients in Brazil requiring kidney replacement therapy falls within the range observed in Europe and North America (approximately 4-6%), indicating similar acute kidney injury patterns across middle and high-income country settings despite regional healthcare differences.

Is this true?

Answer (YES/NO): NO